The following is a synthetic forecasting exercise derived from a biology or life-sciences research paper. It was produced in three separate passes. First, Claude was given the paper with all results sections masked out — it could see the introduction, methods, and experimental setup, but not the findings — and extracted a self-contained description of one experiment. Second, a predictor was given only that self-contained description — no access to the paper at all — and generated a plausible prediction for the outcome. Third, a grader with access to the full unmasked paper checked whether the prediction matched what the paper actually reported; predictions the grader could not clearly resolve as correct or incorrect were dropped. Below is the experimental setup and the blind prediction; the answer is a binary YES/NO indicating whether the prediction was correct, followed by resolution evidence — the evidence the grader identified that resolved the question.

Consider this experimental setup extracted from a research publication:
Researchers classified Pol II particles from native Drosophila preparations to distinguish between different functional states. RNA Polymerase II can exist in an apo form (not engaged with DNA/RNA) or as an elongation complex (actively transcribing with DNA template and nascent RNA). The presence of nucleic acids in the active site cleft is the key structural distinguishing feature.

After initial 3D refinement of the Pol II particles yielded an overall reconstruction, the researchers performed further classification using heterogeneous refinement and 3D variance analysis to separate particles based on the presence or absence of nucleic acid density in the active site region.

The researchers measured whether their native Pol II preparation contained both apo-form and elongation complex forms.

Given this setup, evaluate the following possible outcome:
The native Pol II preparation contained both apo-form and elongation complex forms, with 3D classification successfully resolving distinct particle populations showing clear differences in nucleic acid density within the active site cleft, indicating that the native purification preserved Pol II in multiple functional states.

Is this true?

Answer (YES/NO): YES